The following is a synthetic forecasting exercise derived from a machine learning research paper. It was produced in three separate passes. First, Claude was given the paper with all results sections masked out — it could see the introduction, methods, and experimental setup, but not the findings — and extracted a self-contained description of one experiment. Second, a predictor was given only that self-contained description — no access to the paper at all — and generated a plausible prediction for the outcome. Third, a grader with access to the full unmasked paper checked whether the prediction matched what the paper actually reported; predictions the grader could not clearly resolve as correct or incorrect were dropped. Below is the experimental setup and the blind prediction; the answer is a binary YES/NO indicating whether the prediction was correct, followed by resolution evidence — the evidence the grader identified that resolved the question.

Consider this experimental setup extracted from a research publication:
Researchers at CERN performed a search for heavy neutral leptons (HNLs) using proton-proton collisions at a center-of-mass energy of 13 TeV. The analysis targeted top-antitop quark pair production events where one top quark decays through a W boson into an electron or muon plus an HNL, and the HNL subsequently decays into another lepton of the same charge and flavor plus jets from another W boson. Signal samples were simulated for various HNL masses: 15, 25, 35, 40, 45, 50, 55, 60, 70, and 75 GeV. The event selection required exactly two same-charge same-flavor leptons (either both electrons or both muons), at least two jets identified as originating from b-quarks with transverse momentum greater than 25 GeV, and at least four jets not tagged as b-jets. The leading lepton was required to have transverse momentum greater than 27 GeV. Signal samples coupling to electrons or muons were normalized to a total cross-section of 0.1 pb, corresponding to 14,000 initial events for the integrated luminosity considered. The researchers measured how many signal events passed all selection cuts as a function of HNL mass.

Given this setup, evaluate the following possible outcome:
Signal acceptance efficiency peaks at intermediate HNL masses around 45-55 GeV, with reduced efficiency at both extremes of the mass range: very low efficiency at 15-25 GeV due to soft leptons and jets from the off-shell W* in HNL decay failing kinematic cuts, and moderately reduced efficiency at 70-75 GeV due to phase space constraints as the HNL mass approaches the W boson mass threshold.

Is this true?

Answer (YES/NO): NO